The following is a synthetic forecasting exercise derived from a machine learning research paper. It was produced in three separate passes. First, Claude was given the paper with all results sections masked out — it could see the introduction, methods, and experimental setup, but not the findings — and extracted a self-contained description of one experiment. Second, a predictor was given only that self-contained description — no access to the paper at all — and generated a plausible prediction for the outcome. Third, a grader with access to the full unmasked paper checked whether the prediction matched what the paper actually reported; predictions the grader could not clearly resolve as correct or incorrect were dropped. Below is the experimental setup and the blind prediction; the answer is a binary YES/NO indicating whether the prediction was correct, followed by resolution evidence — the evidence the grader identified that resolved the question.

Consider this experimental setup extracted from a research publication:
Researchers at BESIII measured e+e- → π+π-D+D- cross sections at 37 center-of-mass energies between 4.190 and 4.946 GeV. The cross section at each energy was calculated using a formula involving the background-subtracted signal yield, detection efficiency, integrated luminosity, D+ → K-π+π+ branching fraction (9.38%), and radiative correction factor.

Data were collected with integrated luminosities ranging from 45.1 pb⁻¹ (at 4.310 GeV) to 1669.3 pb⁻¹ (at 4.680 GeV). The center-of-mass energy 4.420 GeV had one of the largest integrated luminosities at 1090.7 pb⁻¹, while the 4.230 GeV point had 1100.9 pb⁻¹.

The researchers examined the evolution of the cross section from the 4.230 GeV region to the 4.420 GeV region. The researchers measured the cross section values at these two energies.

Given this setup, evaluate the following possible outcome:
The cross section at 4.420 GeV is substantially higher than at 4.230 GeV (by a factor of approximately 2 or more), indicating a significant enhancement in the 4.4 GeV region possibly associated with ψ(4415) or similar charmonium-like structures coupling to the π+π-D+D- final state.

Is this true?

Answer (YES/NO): YES